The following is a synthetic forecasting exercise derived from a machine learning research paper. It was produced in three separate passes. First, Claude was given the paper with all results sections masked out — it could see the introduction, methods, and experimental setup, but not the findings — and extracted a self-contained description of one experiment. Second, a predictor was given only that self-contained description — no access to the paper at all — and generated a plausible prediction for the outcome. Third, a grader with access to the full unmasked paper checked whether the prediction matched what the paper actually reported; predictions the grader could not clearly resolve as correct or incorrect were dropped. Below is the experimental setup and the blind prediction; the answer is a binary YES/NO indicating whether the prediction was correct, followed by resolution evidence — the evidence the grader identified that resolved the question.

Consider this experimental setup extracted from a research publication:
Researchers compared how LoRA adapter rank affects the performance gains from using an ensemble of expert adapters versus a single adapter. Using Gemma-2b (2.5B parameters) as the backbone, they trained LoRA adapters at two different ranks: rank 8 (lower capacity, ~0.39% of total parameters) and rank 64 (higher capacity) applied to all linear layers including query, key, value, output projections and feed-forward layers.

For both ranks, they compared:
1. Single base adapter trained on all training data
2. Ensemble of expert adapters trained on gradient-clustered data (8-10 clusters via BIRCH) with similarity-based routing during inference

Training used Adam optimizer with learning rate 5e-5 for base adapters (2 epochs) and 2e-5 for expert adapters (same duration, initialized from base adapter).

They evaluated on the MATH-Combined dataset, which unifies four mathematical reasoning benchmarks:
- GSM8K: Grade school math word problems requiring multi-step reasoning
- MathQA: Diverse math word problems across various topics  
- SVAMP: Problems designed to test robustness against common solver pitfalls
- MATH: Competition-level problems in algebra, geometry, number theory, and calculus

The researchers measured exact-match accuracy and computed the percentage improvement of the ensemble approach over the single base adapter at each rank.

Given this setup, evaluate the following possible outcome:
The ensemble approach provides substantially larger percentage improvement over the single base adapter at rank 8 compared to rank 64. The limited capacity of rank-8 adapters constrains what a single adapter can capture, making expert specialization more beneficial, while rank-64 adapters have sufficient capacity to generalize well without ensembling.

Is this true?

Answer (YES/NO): YES